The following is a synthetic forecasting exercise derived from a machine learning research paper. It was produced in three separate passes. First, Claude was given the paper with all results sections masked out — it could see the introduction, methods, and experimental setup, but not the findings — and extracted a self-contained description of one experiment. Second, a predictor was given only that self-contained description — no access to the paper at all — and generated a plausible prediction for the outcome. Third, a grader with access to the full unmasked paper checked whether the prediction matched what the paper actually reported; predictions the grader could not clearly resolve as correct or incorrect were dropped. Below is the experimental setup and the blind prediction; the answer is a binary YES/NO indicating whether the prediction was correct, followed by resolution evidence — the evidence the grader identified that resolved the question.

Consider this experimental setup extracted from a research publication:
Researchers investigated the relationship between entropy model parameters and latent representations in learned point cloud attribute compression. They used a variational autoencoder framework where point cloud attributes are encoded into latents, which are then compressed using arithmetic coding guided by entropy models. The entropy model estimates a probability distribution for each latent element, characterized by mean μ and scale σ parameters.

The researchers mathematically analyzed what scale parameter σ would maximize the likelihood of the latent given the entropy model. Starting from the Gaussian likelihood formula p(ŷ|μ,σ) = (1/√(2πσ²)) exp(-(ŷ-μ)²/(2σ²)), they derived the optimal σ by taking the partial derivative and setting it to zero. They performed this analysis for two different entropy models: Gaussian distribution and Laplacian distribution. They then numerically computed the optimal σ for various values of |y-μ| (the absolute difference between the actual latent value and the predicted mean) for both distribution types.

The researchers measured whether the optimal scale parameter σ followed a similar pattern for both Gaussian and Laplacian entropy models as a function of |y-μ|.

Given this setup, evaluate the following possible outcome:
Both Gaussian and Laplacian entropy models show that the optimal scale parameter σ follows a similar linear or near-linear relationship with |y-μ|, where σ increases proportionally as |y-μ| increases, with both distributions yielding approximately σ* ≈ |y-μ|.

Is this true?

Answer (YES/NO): YES